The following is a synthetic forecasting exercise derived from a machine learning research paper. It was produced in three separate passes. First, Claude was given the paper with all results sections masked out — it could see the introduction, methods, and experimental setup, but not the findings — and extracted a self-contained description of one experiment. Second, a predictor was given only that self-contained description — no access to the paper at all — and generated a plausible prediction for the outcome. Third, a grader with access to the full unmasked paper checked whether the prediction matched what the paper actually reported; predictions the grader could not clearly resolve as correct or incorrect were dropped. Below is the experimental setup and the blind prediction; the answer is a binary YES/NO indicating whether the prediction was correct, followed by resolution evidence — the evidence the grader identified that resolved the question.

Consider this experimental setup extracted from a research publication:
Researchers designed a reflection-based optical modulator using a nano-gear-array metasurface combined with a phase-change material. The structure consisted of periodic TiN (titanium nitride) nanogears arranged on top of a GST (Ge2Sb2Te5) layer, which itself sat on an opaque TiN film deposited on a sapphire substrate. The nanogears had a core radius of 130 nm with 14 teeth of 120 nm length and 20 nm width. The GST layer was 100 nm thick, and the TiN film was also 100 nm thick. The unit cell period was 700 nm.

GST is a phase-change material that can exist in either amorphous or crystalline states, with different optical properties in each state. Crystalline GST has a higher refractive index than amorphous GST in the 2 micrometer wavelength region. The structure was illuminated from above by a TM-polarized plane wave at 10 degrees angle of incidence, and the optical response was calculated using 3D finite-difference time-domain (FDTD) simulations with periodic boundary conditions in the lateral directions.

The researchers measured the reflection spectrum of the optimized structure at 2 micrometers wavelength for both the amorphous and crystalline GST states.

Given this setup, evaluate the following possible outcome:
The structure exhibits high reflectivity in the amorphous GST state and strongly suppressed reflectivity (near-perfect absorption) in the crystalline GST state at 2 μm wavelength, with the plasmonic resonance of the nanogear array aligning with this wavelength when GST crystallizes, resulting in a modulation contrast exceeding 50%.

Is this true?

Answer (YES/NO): NO